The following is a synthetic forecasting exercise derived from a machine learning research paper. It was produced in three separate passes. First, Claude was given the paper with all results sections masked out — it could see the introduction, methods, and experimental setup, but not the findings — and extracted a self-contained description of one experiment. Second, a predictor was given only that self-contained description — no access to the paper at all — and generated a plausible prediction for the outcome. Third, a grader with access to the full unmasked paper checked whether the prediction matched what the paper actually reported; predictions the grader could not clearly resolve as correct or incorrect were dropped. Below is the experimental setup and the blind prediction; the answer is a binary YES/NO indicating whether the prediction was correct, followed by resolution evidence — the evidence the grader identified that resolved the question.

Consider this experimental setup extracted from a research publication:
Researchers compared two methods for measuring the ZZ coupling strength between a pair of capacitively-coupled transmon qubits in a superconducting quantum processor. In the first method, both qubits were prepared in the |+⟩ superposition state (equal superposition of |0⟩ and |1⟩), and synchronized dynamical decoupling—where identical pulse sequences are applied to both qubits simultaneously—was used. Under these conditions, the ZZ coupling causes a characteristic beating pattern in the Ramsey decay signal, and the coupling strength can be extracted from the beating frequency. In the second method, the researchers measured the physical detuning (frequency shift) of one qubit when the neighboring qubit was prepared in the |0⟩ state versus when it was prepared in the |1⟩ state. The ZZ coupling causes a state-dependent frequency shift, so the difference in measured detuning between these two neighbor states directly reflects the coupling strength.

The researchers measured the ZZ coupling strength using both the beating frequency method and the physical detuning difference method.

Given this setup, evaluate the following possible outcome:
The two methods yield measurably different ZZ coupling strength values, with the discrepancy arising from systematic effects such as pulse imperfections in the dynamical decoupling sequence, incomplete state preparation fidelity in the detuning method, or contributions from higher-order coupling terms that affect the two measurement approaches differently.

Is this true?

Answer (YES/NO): NO